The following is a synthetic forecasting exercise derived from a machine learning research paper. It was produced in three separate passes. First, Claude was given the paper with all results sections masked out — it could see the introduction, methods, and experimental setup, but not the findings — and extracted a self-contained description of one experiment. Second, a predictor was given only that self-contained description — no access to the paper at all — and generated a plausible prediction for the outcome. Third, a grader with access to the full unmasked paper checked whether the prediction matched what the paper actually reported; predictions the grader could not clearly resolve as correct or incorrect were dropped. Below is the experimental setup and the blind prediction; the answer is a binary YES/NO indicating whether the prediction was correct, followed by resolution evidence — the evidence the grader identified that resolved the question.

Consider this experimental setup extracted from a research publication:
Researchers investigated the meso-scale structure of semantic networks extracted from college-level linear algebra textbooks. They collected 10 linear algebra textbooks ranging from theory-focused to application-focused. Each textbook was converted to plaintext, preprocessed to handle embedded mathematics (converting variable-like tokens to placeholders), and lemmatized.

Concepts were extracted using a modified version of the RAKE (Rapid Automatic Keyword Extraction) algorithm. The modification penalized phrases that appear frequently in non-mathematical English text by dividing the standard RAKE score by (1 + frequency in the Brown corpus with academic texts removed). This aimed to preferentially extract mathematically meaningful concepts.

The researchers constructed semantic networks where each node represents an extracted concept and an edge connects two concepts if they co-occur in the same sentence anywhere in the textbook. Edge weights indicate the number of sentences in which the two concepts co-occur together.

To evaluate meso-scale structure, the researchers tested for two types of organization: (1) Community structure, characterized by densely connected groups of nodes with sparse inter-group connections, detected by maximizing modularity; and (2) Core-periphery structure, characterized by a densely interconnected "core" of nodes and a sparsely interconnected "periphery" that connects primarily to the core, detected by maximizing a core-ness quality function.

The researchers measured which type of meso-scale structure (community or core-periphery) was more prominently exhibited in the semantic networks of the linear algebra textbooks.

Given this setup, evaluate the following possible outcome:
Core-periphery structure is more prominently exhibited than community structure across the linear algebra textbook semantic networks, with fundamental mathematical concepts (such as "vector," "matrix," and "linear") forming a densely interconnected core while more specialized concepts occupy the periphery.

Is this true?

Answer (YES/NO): YES